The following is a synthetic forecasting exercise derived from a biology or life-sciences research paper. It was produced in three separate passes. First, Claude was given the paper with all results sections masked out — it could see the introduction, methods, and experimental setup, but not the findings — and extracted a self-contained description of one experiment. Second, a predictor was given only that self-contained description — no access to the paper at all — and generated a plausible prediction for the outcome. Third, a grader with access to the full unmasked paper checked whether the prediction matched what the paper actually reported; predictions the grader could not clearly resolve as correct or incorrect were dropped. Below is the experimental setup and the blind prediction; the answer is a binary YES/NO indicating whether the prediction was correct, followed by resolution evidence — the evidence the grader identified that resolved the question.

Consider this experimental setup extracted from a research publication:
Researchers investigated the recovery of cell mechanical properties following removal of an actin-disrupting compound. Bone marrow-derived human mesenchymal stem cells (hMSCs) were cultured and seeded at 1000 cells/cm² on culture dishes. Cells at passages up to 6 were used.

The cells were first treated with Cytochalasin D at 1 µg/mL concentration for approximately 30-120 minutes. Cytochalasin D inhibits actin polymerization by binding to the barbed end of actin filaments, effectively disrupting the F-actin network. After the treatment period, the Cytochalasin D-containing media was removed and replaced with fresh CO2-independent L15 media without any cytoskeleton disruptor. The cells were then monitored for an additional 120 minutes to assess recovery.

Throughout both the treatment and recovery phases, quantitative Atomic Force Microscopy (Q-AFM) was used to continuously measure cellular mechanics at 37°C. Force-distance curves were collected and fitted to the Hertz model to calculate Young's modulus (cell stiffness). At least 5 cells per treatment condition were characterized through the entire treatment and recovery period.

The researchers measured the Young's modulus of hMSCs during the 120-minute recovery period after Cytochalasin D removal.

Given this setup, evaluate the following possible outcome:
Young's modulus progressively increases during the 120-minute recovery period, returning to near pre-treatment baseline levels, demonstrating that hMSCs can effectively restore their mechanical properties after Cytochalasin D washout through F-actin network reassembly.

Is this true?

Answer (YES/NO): YES